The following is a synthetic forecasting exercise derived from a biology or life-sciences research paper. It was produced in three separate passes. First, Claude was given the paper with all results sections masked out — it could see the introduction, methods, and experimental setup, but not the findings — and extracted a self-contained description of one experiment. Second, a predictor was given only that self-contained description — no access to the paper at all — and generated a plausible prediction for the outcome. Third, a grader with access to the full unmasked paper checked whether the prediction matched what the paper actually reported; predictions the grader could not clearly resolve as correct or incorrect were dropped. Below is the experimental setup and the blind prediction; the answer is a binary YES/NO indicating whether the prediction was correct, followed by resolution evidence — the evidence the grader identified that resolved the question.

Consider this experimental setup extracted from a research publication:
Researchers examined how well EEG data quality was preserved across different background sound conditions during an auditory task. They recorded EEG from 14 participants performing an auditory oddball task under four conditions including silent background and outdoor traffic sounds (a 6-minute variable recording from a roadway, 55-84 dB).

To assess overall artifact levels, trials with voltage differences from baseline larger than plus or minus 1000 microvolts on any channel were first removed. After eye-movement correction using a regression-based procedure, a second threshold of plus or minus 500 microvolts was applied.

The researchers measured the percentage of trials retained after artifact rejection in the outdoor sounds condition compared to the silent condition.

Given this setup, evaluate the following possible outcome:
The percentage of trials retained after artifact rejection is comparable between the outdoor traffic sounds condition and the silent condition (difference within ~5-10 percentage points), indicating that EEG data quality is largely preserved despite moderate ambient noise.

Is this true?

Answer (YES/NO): YES